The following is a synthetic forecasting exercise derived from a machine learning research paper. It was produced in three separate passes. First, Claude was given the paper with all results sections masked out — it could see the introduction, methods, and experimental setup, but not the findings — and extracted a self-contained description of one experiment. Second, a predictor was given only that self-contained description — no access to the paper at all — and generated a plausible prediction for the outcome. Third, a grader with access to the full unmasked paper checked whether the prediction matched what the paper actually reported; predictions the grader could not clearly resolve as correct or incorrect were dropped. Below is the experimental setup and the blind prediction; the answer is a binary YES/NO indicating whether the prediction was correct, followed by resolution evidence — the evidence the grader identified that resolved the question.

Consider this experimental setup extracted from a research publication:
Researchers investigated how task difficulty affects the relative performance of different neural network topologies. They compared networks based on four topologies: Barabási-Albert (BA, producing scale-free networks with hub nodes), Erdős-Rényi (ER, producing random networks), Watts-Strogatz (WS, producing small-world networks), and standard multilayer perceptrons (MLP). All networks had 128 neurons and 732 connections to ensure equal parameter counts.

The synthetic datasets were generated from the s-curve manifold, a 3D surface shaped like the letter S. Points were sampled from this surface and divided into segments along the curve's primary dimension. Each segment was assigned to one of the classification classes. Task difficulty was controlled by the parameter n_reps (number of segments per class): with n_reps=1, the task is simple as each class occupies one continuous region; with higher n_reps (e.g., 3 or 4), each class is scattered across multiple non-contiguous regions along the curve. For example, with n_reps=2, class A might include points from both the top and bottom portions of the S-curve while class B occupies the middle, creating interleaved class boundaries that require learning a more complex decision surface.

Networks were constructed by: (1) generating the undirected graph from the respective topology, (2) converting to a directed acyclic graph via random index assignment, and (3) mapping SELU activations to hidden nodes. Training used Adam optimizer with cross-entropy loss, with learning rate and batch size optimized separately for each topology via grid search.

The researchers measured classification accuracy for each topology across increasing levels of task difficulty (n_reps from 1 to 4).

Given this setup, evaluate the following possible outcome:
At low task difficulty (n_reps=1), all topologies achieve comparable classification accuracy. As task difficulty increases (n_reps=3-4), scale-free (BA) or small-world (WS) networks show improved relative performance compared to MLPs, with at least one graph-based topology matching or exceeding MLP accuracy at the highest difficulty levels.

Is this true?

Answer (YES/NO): YES